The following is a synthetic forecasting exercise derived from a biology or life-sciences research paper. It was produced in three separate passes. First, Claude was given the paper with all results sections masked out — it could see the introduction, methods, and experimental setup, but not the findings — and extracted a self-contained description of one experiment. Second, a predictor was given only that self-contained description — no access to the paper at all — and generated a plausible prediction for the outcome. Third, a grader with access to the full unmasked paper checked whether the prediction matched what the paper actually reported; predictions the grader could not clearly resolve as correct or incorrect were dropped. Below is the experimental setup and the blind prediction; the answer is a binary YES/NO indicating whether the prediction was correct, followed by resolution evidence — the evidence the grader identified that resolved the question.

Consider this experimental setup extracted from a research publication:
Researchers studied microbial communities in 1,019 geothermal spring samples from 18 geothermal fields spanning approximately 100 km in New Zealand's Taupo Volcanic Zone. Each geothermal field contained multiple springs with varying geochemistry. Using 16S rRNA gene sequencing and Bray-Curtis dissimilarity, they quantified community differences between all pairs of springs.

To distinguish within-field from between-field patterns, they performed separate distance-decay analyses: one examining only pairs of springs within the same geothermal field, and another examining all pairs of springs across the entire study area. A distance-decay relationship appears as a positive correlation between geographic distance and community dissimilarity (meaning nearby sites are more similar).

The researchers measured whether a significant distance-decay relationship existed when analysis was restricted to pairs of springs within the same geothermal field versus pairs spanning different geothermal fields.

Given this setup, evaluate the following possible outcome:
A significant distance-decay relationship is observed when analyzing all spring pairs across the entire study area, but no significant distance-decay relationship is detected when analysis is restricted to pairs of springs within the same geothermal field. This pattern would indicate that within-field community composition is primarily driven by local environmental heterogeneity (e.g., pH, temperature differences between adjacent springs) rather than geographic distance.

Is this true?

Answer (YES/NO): YES